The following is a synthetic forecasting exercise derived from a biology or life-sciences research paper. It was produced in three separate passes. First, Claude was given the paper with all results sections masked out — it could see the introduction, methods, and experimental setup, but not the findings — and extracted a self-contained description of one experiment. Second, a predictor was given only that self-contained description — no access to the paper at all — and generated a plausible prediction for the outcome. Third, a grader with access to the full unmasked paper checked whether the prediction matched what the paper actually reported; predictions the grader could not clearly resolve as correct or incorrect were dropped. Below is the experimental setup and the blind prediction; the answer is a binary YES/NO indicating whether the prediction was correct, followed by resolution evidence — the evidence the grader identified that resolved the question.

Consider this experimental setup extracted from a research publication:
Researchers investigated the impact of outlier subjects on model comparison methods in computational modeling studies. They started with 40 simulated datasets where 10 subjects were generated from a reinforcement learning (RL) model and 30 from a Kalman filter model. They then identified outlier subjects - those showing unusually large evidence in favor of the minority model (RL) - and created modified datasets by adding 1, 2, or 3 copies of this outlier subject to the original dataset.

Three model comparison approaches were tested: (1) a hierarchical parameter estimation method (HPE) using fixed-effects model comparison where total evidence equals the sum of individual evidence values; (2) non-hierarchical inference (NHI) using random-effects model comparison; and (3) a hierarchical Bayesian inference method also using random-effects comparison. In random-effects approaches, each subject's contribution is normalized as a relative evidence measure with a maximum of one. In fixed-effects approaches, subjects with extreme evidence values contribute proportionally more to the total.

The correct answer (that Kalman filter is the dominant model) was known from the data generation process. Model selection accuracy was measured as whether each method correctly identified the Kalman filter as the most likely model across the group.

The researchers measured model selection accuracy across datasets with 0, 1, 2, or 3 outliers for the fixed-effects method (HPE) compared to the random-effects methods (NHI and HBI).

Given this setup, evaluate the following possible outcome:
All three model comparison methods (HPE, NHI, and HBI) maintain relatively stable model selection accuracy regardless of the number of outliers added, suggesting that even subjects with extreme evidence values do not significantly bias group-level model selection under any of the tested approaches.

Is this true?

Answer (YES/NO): NO